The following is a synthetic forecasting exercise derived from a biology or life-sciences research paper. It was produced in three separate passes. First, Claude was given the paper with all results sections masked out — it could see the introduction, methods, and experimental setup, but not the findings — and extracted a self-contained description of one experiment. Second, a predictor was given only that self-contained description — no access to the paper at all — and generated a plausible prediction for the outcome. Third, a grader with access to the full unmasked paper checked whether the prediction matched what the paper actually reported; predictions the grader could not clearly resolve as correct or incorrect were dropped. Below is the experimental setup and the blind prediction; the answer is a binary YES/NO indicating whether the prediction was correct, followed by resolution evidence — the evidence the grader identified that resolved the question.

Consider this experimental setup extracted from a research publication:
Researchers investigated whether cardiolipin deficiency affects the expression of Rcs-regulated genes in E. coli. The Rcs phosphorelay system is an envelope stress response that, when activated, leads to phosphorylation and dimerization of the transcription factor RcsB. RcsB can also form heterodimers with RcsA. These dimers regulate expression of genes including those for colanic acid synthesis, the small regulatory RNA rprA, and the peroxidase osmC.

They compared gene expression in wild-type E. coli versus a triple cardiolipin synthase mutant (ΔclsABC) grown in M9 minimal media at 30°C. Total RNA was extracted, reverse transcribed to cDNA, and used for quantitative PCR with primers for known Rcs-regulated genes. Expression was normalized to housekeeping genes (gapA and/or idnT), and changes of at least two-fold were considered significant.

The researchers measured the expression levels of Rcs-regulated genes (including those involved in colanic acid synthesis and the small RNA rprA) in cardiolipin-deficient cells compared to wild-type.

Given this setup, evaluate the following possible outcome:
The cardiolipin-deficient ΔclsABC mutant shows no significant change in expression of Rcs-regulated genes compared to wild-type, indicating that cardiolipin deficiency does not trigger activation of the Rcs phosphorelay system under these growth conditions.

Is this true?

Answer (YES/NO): NO